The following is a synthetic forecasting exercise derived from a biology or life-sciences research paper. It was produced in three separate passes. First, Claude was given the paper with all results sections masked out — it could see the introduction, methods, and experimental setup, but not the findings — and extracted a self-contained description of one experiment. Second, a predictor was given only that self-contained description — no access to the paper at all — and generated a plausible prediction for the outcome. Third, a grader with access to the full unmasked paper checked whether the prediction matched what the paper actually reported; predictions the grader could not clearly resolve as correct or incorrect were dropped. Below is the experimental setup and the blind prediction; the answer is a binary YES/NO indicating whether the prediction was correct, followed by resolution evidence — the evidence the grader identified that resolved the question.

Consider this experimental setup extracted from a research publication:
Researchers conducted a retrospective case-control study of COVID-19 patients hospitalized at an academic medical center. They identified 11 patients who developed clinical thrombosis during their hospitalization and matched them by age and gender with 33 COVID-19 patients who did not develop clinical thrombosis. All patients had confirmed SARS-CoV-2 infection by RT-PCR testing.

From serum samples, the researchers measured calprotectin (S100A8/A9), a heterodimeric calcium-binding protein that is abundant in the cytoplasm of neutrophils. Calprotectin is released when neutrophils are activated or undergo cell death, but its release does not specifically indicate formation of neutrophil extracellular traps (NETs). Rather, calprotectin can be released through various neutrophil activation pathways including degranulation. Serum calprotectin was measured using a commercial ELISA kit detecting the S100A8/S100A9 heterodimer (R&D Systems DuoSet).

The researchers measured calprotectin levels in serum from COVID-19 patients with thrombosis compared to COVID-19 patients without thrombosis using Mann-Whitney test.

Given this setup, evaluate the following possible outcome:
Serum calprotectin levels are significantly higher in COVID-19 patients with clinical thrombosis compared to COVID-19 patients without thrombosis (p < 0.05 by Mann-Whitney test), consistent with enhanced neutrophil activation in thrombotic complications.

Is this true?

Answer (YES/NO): YES